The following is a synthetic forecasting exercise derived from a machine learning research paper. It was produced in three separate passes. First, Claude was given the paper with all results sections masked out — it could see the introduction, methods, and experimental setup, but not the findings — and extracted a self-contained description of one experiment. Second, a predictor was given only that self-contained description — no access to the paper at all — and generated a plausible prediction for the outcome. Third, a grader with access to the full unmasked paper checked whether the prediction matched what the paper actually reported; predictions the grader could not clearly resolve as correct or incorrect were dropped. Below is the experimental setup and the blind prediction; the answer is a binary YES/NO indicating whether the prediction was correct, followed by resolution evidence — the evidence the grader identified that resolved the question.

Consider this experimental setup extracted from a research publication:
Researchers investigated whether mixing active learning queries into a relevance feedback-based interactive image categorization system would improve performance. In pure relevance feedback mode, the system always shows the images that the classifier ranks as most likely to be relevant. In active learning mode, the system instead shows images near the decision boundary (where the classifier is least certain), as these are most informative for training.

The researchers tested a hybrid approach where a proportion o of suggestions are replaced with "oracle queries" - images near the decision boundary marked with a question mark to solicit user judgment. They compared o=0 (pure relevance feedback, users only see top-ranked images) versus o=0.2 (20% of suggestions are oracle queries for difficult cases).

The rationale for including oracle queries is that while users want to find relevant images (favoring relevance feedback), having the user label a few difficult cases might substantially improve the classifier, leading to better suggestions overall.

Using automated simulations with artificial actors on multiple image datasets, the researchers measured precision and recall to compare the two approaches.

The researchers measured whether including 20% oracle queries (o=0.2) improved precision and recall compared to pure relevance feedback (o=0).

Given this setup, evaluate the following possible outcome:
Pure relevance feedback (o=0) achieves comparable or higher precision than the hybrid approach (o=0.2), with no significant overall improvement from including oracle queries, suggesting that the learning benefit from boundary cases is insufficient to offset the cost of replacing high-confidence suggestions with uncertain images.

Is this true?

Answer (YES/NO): NO